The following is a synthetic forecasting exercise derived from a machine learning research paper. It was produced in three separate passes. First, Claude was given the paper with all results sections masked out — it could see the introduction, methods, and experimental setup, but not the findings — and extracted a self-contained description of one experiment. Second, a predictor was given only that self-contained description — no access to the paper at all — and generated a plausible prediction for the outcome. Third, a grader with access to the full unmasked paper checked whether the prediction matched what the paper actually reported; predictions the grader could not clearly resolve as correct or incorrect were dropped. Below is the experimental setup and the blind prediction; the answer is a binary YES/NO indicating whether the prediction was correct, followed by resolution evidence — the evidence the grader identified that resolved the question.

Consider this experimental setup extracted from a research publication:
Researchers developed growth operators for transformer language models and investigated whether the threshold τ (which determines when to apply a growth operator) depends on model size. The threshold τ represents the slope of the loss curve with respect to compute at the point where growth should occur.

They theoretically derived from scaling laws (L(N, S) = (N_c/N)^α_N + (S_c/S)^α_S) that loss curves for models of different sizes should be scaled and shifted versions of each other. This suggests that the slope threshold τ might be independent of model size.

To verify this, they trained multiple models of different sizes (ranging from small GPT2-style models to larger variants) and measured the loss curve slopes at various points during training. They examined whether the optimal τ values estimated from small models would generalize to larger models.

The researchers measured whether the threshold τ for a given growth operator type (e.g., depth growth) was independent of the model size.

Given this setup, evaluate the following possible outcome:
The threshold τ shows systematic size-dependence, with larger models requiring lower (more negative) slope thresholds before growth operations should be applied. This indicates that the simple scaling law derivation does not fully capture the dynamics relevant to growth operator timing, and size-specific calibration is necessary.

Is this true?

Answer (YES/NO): NO